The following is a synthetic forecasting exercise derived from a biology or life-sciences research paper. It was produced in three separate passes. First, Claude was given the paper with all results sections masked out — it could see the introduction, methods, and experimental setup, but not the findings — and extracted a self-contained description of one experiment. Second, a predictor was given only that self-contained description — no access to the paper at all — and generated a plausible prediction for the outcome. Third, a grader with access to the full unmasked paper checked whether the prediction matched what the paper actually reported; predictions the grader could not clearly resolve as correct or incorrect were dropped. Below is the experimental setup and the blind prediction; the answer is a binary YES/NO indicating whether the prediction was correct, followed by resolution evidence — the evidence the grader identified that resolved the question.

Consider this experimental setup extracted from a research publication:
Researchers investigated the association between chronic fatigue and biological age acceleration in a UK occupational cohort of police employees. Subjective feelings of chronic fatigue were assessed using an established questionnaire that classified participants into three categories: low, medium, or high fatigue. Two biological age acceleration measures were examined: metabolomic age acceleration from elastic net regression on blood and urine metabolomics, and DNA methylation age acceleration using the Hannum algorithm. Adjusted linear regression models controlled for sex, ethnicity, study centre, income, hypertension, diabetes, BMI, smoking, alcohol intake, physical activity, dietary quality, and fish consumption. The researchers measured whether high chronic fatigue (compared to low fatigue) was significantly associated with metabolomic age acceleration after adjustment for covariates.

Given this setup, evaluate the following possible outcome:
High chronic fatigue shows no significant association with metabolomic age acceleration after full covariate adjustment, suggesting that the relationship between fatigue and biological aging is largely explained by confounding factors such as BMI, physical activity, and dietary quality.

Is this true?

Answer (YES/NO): YES